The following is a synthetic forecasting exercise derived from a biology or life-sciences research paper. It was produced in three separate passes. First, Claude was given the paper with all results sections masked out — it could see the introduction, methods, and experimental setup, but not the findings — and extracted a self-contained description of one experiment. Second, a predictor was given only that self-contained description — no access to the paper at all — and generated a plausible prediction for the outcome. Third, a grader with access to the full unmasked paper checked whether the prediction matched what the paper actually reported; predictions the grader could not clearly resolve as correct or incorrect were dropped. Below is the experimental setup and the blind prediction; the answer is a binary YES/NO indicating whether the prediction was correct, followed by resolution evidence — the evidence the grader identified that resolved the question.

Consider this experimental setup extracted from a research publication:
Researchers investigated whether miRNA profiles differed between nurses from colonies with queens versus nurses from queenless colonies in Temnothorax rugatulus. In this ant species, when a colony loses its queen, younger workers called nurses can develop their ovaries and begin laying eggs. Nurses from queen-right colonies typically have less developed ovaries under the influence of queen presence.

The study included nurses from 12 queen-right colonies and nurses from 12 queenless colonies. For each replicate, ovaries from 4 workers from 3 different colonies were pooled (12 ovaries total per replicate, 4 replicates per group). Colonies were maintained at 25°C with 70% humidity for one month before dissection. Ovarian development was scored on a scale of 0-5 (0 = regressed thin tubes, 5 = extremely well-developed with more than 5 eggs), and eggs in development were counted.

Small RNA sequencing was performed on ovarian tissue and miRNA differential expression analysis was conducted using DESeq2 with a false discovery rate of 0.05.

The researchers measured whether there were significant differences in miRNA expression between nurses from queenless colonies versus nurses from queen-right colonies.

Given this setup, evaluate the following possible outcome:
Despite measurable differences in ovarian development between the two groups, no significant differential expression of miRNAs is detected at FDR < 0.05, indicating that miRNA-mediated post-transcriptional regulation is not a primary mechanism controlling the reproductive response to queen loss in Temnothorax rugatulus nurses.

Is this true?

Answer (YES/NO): NO